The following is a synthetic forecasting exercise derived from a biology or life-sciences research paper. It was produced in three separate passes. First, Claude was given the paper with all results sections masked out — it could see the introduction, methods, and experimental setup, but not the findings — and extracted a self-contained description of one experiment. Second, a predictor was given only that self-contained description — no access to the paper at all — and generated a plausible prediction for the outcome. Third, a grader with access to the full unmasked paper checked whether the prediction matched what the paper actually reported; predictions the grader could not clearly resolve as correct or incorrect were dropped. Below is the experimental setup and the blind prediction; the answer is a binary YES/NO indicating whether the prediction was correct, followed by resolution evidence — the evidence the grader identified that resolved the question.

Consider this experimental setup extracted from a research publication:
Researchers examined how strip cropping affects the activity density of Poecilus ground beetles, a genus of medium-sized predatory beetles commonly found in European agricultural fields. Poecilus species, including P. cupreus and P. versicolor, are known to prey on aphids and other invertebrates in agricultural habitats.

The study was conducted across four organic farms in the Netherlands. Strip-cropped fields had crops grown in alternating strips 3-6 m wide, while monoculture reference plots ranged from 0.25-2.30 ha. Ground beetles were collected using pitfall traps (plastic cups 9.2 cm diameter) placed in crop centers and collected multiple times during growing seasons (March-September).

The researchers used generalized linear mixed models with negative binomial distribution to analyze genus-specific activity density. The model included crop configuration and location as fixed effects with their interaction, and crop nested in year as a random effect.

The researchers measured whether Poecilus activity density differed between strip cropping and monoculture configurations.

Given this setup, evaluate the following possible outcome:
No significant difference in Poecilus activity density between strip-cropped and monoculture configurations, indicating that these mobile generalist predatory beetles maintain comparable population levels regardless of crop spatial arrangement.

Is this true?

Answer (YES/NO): YES